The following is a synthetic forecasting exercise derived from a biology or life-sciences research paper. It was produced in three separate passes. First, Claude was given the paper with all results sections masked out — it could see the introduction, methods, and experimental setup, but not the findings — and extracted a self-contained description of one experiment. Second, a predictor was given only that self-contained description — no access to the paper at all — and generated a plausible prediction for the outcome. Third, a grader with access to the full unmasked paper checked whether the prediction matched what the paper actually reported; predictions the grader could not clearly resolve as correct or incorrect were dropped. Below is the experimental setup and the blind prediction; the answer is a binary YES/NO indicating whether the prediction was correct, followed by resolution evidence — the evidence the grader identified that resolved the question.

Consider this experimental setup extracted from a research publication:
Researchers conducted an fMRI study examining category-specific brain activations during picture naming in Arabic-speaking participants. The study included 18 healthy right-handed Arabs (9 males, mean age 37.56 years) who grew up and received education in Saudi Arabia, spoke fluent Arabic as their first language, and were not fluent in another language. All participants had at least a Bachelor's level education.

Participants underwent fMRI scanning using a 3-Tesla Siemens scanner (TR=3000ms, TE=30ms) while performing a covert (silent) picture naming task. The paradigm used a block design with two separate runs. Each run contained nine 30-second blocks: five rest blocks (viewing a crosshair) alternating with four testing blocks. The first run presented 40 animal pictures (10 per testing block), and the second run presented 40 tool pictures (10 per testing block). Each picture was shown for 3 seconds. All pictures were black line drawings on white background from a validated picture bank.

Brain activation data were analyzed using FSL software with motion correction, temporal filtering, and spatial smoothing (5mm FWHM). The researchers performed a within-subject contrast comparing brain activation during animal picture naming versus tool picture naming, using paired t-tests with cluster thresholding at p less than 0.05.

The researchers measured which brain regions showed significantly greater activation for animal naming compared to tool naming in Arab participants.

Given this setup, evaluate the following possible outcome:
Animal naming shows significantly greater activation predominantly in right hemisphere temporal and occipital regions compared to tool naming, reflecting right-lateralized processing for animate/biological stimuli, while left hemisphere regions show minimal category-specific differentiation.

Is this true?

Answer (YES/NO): YES